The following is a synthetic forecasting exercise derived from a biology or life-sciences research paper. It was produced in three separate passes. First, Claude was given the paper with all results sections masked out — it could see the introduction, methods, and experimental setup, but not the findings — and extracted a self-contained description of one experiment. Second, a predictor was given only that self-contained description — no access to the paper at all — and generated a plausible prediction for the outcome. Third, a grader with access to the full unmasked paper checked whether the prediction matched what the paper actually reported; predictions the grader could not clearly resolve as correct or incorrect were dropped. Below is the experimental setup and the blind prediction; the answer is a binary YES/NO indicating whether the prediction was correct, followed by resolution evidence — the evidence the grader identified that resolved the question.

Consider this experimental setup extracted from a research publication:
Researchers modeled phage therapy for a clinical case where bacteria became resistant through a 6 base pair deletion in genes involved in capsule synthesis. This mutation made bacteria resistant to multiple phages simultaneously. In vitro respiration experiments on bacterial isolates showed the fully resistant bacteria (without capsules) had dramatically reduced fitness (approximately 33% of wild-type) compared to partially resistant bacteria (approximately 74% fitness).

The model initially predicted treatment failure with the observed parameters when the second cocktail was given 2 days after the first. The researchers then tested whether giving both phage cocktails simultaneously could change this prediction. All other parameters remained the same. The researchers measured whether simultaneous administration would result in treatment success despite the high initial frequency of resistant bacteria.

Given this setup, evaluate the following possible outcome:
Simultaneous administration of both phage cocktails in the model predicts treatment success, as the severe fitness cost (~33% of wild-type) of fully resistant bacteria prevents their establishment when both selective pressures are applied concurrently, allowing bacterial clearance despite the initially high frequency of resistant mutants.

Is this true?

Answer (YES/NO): YES